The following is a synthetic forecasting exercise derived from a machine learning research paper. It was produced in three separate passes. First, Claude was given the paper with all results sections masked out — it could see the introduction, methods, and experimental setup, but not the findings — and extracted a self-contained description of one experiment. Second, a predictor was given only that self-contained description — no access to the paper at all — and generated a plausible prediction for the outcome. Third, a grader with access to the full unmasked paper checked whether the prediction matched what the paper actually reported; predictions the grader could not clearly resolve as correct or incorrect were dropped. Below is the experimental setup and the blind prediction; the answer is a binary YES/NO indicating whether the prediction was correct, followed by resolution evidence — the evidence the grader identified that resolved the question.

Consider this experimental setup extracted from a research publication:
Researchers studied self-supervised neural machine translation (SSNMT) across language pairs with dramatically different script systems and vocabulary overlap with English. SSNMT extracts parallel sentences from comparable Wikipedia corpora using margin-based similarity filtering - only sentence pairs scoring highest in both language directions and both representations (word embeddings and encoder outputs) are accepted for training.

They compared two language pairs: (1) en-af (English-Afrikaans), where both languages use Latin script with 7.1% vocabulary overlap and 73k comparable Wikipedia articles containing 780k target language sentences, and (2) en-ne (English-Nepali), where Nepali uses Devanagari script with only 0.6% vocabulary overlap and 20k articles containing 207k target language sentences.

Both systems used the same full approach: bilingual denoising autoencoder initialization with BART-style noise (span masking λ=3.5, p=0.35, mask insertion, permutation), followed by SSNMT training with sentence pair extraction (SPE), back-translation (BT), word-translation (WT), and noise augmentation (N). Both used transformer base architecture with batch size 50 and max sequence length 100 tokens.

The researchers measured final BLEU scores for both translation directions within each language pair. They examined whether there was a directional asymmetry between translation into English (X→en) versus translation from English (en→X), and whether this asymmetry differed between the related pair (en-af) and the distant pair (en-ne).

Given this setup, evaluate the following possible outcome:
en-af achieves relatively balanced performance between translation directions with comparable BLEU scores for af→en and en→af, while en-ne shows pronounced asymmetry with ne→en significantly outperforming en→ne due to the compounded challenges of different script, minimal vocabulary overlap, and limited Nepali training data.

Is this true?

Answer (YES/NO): YES